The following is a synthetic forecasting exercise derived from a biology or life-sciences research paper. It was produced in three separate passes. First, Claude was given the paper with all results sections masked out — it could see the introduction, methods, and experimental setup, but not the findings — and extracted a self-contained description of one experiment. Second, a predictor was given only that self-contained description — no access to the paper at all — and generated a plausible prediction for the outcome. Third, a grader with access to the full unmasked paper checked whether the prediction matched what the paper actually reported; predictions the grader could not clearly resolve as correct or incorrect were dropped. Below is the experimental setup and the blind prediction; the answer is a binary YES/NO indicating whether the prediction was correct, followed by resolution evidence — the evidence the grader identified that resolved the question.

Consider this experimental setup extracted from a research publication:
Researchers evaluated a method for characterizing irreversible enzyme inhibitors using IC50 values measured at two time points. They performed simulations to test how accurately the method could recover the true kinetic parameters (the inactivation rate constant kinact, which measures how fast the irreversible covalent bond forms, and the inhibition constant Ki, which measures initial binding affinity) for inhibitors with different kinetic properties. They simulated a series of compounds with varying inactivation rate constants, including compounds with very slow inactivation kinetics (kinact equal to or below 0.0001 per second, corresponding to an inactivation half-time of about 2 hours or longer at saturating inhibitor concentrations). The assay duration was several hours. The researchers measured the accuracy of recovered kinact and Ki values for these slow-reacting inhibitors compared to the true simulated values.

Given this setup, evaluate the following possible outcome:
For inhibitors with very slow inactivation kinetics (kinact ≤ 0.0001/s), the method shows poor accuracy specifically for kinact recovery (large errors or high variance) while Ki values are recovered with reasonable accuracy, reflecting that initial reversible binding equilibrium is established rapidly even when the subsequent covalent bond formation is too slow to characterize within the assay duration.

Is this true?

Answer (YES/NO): YES